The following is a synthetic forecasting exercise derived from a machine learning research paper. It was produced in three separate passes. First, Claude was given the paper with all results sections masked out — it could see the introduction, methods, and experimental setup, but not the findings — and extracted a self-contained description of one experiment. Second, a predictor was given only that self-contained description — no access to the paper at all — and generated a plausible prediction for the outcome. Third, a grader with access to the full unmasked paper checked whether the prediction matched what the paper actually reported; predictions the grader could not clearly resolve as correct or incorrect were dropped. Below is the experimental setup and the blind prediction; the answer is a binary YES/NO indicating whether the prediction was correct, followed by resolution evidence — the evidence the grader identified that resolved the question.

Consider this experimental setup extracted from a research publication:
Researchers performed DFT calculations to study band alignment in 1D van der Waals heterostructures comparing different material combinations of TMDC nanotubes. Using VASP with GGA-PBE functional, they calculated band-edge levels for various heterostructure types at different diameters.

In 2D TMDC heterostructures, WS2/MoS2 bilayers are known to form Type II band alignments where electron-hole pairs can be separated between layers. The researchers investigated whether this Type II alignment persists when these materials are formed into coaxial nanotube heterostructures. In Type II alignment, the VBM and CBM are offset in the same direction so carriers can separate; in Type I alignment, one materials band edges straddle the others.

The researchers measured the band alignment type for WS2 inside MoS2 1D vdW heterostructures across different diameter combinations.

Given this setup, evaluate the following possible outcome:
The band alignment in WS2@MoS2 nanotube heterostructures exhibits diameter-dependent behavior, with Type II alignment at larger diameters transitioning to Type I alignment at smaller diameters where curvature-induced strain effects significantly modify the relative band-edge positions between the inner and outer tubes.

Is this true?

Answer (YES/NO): YES